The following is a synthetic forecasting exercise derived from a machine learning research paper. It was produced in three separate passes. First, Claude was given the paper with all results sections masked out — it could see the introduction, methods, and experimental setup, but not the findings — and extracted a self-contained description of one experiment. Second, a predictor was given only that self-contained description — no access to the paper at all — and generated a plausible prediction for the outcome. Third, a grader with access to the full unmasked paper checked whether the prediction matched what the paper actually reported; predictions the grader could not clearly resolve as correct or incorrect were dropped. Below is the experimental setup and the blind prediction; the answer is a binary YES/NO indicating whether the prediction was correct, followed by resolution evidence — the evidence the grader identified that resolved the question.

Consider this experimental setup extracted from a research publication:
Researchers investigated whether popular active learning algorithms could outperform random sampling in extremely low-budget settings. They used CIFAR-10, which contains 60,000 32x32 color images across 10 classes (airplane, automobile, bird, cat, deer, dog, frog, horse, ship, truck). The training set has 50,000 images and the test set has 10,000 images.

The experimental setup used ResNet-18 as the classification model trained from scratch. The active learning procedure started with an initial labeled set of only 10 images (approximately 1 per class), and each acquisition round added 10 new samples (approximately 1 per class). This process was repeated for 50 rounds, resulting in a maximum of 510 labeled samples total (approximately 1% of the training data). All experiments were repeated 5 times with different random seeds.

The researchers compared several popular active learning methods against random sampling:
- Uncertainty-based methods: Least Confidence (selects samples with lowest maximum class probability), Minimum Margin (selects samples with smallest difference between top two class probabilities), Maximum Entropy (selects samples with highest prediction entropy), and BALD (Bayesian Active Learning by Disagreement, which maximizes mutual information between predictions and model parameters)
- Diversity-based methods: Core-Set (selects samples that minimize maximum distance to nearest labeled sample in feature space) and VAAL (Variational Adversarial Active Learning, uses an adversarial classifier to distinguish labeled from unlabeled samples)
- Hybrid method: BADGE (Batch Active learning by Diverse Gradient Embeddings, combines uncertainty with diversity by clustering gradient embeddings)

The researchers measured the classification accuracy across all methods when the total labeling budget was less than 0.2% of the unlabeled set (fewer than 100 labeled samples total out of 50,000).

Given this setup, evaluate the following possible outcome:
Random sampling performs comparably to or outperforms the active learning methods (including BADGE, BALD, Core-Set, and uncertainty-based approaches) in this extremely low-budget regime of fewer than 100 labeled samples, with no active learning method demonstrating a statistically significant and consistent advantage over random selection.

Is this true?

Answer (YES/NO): YES